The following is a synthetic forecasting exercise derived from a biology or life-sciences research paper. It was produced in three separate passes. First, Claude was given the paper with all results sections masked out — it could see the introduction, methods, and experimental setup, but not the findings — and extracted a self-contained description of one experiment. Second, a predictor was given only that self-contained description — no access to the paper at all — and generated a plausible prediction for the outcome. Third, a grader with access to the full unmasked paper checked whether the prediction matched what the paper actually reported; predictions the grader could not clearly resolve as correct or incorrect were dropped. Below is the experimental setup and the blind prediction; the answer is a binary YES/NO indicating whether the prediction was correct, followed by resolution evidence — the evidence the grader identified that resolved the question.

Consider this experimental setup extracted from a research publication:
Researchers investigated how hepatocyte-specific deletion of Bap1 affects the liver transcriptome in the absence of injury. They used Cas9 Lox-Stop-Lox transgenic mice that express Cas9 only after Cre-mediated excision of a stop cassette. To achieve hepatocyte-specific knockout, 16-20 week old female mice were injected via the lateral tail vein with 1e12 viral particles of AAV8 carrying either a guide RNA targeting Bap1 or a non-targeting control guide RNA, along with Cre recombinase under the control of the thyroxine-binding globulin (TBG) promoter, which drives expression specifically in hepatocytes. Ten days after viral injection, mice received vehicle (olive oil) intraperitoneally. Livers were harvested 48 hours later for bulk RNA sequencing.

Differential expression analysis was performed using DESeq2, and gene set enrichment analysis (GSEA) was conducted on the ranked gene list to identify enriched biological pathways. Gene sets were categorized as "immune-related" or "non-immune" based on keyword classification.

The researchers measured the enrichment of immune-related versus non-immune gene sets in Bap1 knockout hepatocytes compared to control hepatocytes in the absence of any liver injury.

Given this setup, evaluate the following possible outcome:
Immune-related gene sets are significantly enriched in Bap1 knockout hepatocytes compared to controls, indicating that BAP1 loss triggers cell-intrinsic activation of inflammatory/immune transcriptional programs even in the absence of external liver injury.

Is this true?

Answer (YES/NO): YES